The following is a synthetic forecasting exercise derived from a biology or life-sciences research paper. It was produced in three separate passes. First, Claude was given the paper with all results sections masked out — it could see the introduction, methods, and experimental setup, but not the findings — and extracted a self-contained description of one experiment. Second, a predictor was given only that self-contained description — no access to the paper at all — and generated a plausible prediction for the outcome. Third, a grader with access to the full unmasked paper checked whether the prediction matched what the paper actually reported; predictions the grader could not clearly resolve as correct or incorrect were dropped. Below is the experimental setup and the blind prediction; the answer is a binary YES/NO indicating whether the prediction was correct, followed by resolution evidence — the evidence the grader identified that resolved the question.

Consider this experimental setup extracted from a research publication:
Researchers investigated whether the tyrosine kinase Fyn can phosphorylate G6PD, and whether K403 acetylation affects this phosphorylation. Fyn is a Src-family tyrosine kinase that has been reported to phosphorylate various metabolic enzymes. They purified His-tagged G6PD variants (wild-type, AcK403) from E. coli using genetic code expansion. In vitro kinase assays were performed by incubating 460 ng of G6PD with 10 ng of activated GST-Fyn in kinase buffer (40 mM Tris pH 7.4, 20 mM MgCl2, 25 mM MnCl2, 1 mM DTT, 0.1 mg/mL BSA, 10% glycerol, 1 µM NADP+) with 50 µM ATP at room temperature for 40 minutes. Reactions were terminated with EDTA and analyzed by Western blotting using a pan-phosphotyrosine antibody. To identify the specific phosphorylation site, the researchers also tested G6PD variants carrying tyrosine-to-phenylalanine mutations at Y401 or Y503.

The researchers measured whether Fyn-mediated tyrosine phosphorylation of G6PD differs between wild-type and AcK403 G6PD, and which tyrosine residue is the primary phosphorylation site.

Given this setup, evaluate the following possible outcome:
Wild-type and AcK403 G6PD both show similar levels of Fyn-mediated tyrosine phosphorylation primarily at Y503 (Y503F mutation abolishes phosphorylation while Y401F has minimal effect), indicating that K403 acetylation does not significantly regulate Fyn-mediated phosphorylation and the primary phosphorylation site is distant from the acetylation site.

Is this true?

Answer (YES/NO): NO